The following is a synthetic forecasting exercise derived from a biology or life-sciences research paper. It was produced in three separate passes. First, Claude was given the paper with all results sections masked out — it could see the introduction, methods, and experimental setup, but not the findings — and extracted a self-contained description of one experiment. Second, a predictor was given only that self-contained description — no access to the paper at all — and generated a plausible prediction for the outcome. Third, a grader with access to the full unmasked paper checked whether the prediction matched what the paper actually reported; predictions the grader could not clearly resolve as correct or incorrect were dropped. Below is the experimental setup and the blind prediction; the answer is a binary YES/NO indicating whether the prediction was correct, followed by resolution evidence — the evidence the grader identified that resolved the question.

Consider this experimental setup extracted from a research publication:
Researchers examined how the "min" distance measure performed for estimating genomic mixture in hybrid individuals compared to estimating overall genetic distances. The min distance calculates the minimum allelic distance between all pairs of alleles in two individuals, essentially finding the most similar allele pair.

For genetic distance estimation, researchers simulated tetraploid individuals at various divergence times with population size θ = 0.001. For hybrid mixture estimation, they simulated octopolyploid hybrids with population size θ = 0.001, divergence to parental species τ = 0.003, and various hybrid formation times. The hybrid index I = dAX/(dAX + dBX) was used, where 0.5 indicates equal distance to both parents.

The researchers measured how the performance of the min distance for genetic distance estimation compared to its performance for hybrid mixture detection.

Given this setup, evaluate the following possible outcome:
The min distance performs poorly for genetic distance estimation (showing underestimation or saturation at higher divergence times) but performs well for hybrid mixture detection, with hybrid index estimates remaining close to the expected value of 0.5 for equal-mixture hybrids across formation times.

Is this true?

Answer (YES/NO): NO